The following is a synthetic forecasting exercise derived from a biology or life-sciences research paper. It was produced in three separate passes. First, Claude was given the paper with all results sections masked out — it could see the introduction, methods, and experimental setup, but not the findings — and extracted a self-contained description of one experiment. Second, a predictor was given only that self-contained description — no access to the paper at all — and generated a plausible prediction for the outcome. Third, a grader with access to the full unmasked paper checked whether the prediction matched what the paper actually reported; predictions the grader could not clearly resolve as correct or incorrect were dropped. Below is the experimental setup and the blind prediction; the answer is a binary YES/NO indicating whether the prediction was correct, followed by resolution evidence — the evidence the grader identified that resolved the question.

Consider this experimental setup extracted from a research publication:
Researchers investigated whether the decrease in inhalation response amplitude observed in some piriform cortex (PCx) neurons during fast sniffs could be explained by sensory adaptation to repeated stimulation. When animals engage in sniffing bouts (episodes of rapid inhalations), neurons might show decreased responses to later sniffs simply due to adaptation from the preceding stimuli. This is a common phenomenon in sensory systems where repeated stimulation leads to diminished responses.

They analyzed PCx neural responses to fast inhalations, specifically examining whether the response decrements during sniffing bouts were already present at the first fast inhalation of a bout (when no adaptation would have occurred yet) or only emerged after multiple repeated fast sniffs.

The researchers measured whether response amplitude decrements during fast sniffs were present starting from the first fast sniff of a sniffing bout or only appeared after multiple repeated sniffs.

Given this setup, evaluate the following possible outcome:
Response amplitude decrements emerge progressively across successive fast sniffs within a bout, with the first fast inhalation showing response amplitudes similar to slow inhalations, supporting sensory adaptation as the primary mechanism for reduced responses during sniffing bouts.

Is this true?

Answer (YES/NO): NO